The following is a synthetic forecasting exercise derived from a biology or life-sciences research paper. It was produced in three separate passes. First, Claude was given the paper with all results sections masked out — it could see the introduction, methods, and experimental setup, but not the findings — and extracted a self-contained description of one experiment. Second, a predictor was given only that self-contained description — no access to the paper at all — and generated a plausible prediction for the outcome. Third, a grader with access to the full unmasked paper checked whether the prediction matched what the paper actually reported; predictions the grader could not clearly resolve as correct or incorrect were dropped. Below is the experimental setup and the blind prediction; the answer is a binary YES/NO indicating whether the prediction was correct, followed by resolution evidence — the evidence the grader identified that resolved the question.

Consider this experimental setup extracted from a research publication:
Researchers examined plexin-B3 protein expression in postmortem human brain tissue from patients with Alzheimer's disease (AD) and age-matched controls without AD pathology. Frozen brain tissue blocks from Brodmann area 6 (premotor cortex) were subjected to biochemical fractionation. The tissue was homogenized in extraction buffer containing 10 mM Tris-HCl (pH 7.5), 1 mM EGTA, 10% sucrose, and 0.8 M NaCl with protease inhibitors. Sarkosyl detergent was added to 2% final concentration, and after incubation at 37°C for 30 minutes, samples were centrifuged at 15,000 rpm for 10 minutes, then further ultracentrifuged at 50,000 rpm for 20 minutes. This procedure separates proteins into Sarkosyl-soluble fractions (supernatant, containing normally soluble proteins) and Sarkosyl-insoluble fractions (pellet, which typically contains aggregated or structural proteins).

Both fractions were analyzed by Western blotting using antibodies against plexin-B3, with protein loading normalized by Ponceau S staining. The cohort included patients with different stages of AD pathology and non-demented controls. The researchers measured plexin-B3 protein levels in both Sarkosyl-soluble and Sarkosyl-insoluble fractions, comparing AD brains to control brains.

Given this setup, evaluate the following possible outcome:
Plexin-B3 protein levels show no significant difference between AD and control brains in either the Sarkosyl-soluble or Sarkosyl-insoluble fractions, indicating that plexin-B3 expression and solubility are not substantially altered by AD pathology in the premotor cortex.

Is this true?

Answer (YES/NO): NO